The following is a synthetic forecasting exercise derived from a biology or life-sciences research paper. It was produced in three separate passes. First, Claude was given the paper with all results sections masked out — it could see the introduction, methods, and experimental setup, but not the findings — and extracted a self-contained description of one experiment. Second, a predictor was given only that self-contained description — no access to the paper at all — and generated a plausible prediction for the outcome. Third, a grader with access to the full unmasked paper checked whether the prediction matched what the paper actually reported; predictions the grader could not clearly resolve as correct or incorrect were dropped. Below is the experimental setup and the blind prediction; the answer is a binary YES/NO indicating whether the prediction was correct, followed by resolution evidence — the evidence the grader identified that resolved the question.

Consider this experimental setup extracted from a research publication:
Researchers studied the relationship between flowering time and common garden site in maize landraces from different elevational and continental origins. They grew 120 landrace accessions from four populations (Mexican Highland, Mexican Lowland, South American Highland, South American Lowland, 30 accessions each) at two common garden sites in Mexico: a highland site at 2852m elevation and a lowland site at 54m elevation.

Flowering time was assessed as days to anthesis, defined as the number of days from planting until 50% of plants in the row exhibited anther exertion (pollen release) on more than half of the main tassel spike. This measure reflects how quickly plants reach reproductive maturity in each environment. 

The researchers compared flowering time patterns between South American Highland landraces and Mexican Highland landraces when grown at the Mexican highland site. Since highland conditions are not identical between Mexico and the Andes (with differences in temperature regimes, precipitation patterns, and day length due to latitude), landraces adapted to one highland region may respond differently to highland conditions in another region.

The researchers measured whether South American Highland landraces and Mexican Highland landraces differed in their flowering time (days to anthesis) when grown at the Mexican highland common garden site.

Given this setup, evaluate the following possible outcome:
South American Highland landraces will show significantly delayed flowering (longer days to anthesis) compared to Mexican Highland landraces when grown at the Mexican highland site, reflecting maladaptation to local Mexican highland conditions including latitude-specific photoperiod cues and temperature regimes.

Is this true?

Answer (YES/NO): YES